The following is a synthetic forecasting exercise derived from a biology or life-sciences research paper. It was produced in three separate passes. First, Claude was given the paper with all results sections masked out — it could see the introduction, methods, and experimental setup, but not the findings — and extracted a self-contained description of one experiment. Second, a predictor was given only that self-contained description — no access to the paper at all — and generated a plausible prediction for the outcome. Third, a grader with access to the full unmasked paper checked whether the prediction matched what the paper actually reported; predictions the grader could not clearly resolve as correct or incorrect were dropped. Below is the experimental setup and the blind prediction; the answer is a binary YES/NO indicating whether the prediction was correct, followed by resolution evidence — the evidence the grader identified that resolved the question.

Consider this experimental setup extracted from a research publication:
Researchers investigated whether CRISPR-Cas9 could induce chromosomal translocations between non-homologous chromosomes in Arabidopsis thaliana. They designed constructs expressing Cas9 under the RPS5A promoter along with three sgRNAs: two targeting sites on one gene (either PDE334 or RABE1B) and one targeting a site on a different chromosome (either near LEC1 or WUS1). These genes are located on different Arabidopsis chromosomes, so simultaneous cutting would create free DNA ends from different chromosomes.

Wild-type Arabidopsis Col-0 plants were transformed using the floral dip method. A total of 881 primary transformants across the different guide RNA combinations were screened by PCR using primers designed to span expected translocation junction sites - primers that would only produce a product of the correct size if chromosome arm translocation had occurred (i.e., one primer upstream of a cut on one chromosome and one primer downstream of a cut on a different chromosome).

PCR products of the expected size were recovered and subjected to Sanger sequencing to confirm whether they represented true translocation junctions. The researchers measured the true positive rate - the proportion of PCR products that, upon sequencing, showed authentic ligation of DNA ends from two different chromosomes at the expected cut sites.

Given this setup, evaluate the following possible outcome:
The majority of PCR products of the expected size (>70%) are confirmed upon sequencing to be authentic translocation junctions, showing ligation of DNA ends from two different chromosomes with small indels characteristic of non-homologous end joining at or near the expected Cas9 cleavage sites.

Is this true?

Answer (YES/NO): YES